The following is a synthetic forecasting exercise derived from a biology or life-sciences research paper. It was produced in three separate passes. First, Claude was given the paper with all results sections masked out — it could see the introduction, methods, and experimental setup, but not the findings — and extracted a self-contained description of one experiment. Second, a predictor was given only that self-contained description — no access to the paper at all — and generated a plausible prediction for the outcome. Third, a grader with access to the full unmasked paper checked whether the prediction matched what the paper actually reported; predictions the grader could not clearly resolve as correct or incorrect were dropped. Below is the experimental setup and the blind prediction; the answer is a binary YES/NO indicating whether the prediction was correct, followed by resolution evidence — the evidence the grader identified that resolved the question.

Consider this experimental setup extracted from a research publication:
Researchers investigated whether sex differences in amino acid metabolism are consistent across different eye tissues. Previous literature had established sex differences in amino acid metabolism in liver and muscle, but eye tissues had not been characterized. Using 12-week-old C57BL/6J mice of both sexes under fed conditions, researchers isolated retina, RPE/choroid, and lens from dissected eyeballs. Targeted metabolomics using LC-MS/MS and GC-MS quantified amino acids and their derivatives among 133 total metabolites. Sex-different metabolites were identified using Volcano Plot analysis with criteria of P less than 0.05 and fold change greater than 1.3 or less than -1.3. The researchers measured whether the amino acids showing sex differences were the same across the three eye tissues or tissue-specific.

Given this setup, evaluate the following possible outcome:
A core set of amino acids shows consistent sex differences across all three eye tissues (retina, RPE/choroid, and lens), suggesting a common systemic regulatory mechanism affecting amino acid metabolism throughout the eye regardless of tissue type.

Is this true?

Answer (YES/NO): NO